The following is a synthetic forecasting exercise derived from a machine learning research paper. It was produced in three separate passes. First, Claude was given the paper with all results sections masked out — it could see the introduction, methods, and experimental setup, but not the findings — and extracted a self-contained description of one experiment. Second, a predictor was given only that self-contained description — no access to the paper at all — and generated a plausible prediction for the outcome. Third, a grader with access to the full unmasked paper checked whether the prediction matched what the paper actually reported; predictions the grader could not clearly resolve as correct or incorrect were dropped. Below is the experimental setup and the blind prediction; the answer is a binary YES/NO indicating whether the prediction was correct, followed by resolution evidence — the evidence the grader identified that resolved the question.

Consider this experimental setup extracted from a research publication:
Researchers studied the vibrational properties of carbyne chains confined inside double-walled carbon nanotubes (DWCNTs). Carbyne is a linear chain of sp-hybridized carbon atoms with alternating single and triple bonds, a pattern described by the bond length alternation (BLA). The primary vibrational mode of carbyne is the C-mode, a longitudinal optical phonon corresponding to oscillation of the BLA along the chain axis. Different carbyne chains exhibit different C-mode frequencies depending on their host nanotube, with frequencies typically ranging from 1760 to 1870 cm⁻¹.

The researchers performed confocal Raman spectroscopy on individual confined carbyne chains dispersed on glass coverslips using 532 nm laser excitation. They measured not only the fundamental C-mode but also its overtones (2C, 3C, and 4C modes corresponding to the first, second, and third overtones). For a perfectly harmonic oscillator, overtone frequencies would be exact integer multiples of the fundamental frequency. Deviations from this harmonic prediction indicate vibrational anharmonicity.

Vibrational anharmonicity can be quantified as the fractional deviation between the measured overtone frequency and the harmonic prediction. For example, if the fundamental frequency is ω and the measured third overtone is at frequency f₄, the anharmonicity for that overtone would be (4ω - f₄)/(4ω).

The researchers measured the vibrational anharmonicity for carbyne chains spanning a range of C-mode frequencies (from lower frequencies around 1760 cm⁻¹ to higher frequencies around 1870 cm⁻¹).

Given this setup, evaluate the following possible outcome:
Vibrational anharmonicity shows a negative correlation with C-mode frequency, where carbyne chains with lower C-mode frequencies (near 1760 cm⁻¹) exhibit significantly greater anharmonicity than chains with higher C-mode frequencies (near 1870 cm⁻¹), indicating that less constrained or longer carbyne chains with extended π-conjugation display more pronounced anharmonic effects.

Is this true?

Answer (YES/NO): NO